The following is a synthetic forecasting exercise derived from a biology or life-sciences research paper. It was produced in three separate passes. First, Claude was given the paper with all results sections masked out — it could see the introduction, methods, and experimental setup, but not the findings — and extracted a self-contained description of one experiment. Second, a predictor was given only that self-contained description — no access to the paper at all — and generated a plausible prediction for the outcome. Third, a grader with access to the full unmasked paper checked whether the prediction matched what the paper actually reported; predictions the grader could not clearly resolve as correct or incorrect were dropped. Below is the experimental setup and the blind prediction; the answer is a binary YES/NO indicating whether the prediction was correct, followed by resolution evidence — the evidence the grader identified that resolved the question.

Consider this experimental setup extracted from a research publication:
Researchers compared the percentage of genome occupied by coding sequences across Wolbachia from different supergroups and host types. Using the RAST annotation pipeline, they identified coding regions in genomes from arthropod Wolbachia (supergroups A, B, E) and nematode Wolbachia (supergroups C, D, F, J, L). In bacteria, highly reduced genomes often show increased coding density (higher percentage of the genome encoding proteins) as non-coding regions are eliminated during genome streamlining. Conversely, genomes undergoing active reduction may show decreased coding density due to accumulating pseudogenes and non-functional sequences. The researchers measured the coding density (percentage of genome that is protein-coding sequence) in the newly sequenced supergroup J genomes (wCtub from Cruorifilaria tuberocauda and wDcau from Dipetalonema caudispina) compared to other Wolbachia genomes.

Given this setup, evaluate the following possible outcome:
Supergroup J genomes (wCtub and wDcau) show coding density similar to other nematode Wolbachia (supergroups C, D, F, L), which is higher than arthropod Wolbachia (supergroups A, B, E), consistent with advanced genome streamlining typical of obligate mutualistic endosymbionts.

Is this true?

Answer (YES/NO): NO